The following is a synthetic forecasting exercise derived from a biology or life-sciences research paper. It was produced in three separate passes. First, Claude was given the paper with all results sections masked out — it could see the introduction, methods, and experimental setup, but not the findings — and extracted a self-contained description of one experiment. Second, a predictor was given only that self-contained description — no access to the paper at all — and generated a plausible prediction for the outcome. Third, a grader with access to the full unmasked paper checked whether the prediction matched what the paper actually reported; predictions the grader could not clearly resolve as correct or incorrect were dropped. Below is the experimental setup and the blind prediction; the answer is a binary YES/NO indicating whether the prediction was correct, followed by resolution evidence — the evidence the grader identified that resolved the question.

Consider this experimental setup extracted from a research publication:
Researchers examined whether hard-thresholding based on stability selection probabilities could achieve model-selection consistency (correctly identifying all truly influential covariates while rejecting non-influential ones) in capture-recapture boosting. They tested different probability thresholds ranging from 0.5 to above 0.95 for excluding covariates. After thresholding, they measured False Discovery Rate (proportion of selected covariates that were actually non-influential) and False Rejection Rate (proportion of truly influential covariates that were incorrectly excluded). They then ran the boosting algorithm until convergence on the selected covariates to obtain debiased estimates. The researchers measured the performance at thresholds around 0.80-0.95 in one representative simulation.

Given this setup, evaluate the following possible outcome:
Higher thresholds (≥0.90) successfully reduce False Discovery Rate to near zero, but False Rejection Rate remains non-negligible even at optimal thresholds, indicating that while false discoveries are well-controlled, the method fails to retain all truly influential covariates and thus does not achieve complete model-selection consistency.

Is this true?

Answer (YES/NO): NO